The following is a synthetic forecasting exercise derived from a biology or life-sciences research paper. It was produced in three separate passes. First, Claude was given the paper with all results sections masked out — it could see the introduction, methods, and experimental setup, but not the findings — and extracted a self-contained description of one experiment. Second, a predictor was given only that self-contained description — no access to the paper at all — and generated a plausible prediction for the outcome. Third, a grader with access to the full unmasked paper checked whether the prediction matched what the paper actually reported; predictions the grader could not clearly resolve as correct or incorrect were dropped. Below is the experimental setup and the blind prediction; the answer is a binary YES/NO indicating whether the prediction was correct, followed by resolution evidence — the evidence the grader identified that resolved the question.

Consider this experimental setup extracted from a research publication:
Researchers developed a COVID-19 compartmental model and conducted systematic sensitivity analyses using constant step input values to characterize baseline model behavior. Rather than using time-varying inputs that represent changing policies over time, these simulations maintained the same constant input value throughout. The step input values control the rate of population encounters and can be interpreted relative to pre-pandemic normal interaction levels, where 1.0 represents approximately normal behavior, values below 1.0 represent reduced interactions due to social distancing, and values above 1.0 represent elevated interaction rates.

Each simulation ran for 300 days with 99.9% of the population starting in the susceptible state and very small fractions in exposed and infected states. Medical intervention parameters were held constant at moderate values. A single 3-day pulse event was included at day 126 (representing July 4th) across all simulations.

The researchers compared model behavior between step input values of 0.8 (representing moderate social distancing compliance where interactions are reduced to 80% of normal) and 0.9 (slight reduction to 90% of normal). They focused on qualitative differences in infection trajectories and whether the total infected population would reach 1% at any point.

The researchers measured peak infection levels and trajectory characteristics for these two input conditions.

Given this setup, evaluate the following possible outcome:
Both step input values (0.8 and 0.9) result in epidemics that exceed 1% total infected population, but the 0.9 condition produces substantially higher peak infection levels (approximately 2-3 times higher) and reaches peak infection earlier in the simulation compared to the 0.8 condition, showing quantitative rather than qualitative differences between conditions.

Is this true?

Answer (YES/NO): NO